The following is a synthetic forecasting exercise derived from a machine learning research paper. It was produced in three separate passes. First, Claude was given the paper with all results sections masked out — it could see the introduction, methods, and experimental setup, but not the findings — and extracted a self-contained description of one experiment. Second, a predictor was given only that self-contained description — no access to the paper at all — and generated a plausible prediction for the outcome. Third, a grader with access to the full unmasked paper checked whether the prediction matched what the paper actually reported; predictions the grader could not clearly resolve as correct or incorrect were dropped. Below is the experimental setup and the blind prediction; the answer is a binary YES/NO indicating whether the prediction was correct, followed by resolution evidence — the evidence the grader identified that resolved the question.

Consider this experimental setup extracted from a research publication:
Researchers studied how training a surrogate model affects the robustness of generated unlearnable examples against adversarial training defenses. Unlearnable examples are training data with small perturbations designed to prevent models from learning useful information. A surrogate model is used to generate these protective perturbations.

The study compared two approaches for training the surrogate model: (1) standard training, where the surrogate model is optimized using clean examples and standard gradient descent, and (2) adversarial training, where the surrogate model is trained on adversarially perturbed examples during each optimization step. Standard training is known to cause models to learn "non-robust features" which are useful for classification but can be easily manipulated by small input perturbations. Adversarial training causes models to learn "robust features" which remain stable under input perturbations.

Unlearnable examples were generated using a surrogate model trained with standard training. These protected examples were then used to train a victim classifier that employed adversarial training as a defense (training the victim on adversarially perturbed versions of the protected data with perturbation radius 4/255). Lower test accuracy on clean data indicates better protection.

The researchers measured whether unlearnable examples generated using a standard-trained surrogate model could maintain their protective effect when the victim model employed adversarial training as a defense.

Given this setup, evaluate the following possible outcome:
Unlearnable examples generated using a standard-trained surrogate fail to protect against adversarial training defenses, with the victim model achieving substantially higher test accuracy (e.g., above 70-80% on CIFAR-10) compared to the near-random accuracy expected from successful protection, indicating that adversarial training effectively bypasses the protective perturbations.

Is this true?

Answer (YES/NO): YES